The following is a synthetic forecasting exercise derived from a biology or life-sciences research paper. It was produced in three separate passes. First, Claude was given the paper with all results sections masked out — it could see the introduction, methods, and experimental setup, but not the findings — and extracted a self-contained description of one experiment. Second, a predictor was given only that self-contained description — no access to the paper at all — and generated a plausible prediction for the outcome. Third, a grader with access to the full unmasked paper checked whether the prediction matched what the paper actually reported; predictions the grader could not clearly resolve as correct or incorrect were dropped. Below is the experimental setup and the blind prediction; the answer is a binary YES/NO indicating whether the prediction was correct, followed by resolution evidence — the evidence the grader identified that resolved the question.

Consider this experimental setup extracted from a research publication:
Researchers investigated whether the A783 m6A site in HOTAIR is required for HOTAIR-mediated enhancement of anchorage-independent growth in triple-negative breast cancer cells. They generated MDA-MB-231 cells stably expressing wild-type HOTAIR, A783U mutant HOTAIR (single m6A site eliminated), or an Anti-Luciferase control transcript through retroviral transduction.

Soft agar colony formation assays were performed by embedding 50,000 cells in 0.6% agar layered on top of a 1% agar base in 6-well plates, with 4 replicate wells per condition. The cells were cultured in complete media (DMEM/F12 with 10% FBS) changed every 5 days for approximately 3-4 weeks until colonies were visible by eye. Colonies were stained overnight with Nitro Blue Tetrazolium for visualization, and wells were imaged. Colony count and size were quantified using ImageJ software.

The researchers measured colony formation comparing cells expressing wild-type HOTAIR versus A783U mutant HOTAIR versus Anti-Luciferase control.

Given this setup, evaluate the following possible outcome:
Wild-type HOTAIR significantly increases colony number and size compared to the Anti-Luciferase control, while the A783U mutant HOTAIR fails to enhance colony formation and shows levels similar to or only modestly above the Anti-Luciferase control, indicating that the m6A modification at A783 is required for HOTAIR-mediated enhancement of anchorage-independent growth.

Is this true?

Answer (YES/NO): YES